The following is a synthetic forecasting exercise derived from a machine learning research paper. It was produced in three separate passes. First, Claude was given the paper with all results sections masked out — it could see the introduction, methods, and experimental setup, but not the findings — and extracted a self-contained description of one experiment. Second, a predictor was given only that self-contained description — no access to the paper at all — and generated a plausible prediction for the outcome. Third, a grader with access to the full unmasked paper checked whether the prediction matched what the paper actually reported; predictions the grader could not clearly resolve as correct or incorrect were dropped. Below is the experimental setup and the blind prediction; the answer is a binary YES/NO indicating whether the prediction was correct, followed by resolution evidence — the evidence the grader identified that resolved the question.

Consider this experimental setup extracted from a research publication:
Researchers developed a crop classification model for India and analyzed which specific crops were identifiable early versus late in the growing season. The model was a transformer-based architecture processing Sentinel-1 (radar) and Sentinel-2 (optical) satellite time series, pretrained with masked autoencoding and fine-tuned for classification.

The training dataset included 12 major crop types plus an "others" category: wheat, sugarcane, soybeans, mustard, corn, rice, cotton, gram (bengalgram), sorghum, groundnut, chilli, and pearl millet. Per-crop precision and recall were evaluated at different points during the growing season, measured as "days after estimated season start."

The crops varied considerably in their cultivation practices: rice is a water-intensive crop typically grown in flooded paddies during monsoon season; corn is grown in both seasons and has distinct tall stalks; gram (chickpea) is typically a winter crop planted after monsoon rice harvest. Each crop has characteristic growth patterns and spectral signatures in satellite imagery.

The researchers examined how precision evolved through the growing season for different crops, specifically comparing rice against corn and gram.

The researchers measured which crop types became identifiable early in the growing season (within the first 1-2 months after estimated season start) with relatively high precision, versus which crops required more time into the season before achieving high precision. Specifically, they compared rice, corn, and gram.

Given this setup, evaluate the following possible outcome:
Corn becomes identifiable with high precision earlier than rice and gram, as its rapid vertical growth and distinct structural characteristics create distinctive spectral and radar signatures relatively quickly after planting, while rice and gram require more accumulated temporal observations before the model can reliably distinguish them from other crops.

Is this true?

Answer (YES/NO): NO